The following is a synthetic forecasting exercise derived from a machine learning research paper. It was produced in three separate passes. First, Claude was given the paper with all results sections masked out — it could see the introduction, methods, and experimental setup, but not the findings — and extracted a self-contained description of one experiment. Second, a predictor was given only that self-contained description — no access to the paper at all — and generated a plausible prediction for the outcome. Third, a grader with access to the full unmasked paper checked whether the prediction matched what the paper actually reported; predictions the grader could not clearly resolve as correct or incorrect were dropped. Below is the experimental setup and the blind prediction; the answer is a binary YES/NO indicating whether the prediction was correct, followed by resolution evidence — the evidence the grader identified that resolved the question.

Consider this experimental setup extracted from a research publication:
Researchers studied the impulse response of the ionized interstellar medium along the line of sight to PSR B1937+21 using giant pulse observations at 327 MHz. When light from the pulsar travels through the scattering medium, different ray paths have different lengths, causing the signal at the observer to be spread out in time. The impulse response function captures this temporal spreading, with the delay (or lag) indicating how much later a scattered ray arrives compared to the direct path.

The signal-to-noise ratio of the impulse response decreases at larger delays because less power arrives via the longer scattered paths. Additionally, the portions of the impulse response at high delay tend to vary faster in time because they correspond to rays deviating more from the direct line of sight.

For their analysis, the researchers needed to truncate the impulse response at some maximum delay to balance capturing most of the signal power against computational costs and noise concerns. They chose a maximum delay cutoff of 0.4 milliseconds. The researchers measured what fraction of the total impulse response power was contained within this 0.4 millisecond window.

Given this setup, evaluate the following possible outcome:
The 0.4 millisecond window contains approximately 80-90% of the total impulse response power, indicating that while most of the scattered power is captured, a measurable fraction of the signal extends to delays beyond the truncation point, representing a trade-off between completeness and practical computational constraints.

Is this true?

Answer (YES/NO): YES